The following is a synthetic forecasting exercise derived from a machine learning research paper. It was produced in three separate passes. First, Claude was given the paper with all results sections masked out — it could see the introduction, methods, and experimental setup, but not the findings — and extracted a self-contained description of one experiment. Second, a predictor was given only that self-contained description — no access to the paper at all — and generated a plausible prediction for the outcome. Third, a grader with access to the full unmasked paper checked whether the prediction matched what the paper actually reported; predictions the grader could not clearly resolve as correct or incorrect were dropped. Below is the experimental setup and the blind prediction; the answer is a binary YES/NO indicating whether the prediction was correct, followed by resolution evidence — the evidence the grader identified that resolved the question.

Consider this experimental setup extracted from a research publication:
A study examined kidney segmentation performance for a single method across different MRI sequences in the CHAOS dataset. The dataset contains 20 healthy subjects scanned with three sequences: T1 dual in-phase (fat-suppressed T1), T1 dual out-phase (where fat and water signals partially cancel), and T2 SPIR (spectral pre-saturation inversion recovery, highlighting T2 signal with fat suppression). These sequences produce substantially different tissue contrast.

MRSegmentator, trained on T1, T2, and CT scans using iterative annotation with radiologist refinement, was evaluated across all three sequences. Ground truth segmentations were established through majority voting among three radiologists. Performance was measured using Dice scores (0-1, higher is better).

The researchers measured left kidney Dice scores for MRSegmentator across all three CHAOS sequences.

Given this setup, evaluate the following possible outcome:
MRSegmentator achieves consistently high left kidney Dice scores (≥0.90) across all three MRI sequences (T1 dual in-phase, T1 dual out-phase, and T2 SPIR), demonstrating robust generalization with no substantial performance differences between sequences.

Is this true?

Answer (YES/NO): NO